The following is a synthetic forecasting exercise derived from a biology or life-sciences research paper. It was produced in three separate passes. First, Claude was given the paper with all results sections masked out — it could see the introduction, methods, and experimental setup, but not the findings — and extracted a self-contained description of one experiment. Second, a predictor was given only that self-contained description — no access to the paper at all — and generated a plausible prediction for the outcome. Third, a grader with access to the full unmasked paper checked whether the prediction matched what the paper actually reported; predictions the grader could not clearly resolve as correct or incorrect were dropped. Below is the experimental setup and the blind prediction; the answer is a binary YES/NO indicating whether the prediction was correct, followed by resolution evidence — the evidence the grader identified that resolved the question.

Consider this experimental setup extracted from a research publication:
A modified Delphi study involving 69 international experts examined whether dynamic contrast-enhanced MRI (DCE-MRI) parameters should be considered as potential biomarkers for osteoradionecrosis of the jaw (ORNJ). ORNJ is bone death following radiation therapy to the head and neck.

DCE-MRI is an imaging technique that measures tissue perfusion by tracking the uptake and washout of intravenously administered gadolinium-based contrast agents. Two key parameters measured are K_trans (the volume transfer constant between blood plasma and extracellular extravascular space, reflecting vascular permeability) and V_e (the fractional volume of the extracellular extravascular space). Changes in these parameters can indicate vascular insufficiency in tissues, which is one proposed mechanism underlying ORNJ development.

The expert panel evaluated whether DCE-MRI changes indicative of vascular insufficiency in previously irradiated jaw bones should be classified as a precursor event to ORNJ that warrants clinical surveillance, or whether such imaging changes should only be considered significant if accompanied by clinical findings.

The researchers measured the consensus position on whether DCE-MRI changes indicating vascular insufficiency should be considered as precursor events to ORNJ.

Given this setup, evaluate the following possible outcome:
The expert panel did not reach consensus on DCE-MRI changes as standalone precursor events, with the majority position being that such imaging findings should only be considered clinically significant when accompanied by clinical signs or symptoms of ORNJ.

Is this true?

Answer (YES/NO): NO